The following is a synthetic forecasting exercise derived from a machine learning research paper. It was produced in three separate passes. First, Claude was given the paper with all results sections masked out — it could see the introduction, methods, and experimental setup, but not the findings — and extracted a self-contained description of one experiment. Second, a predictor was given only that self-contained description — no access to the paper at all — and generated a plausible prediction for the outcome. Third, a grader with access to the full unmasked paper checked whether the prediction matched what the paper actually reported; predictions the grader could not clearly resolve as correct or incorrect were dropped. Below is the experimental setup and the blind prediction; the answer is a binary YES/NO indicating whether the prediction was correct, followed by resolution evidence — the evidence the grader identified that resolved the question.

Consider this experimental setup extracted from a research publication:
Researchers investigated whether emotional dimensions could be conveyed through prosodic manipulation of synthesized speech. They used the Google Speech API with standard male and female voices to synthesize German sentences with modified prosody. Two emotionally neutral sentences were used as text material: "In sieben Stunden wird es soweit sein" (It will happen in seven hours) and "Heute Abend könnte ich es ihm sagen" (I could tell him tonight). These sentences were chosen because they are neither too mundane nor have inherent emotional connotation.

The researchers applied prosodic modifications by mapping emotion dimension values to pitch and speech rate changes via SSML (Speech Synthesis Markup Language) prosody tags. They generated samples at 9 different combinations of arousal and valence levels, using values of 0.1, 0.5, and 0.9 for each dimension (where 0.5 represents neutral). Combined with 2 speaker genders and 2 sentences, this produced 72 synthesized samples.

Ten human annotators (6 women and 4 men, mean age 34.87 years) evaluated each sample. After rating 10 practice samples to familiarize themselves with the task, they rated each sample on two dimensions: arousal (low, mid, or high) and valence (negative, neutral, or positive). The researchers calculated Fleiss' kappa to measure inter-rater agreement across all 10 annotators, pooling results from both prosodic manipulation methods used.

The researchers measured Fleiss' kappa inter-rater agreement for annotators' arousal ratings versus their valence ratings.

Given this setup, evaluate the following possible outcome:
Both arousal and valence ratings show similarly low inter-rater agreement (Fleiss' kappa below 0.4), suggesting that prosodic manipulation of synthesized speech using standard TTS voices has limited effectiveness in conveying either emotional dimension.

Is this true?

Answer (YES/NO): NO